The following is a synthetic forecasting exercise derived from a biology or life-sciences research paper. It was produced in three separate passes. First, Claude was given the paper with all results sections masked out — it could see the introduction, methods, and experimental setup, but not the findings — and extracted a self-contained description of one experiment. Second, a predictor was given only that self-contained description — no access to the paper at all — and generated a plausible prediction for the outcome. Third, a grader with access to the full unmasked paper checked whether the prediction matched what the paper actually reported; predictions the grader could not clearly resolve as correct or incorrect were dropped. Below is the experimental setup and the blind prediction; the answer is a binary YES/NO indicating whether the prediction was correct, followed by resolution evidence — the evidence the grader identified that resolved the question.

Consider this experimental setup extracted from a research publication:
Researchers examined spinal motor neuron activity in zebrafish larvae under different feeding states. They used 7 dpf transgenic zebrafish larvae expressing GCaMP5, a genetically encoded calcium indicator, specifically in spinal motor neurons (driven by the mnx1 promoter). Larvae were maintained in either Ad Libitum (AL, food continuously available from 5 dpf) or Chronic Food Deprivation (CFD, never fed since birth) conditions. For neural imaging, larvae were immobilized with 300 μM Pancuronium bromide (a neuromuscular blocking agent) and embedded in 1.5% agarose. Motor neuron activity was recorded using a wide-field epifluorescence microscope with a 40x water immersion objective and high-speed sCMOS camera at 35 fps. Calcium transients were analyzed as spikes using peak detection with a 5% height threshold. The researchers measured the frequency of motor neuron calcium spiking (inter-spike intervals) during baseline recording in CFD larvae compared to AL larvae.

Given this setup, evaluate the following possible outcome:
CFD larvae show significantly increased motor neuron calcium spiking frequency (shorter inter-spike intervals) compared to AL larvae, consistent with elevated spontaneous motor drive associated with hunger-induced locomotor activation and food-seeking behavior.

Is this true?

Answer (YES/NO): NO